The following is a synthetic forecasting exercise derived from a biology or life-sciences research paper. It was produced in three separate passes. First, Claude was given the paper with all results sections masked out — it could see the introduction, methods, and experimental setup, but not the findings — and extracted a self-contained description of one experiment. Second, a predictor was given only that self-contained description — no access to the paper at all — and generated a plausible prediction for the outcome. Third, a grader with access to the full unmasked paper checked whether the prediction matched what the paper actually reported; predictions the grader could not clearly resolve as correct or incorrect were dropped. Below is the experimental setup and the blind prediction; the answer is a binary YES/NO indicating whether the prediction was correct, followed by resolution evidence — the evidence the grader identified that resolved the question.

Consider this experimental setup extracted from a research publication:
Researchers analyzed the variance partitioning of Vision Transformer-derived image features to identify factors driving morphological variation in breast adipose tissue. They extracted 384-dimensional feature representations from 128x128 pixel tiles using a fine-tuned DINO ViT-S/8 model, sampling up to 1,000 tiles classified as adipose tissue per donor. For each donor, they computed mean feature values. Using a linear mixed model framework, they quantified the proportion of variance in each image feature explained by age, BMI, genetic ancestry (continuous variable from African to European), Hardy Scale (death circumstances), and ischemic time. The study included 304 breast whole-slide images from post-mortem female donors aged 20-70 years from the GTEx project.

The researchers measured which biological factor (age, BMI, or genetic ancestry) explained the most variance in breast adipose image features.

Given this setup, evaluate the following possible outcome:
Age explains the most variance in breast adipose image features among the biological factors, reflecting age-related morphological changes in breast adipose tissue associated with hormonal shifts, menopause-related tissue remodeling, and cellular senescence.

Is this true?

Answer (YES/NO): YES